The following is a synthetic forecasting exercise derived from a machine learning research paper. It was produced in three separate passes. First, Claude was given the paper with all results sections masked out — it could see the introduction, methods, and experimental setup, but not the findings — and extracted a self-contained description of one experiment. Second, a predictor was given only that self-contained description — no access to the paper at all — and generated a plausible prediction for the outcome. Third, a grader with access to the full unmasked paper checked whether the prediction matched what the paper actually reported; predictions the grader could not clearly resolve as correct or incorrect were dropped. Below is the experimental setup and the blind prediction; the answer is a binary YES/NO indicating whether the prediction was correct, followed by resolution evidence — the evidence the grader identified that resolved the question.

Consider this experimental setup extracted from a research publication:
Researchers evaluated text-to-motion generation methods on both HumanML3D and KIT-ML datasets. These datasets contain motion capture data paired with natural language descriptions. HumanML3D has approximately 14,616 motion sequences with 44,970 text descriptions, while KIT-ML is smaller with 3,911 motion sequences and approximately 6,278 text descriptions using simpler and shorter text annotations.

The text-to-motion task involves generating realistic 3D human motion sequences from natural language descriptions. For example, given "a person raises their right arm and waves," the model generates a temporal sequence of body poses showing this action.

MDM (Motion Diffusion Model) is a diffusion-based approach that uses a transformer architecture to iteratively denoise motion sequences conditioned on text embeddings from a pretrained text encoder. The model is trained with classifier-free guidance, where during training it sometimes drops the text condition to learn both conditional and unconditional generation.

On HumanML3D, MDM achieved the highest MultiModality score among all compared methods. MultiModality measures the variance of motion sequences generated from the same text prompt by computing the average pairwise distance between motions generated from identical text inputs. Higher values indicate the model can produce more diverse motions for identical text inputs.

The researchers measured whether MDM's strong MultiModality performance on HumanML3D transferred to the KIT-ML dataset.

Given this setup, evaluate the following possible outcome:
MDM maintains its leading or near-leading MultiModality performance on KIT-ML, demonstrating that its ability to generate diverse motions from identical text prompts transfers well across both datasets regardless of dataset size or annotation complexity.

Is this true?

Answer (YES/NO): NO